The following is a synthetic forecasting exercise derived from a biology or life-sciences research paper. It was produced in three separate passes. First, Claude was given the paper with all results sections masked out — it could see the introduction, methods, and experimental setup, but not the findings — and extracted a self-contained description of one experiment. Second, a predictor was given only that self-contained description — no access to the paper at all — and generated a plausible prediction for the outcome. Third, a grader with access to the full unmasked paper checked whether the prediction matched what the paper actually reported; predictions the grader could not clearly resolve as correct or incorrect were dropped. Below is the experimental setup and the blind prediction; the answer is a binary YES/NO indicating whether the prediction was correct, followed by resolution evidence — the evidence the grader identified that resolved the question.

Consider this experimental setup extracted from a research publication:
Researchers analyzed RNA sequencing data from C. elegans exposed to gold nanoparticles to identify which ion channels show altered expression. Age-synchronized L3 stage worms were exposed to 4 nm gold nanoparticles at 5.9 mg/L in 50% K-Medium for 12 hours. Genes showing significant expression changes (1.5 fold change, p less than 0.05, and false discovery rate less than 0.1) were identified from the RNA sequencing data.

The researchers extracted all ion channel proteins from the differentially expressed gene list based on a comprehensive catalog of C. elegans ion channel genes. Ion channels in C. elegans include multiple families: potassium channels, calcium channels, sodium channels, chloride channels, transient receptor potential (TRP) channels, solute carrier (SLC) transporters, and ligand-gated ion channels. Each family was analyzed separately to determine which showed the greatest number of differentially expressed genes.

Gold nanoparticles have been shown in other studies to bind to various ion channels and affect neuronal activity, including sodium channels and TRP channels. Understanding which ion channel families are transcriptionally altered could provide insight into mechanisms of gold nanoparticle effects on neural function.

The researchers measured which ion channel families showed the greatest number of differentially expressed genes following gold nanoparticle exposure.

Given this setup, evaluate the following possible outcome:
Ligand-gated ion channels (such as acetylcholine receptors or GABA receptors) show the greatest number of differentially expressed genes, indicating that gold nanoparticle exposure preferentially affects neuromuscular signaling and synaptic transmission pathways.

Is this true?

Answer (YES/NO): NO